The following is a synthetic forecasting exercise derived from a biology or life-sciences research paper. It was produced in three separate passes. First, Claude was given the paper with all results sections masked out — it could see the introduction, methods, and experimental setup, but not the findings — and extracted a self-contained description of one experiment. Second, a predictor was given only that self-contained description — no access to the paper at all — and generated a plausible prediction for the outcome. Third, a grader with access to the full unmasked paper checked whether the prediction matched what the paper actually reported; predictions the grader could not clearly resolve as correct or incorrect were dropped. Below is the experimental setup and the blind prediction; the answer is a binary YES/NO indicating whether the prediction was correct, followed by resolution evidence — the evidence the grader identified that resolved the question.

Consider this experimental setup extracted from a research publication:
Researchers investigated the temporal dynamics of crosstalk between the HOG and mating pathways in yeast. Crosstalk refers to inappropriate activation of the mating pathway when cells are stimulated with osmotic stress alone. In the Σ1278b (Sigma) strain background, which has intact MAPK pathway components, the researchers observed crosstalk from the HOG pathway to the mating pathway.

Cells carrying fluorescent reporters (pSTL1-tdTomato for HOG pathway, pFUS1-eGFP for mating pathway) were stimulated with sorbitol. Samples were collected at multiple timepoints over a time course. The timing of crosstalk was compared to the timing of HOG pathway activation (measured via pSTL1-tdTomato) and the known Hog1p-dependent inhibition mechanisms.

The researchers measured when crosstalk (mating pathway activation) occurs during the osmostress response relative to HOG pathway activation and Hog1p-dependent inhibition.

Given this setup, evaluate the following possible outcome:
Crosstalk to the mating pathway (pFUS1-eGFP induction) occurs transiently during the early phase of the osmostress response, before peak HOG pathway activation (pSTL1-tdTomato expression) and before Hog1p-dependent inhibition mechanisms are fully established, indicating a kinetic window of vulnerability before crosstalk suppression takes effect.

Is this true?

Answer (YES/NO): YES